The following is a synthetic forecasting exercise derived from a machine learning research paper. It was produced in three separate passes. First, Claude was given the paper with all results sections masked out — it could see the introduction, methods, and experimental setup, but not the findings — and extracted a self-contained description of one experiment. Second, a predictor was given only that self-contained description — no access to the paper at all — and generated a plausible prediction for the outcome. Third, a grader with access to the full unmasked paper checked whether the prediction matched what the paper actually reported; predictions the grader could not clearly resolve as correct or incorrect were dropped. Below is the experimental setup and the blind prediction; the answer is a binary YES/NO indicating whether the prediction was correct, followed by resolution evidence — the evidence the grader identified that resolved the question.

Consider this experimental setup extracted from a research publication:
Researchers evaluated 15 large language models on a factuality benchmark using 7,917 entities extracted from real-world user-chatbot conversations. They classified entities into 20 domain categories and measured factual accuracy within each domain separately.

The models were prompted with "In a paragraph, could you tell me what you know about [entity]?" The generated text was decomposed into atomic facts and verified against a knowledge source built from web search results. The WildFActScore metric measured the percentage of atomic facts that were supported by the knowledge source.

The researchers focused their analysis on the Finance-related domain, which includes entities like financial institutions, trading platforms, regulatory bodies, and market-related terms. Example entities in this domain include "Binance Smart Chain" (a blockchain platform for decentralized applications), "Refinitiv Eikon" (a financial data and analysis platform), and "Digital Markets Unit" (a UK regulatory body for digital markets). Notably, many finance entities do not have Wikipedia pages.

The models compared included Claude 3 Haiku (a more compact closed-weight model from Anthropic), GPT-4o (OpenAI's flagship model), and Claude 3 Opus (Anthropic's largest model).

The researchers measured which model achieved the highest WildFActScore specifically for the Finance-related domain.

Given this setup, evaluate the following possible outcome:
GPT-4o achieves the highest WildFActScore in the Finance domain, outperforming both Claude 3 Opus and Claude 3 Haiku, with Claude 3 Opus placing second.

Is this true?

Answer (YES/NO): NO